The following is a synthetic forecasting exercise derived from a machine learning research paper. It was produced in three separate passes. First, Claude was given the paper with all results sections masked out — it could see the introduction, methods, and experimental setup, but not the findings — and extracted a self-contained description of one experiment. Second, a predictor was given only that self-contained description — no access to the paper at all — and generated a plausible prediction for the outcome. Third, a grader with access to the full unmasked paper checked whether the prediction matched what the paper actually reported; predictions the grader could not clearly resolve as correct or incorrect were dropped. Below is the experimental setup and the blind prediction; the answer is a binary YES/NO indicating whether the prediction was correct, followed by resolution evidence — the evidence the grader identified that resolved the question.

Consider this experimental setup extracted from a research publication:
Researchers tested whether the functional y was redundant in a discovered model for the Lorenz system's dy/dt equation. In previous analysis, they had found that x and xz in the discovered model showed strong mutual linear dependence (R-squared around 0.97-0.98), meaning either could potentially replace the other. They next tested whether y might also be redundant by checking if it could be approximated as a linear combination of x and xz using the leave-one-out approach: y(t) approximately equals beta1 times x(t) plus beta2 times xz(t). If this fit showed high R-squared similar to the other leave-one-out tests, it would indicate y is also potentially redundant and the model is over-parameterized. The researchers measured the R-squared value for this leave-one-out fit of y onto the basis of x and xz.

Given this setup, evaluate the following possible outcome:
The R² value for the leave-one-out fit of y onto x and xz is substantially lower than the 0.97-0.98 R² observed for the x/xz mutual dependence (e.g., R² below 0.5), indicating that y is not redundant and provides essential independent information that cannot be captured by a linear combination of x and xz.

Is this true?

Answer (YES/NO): NO